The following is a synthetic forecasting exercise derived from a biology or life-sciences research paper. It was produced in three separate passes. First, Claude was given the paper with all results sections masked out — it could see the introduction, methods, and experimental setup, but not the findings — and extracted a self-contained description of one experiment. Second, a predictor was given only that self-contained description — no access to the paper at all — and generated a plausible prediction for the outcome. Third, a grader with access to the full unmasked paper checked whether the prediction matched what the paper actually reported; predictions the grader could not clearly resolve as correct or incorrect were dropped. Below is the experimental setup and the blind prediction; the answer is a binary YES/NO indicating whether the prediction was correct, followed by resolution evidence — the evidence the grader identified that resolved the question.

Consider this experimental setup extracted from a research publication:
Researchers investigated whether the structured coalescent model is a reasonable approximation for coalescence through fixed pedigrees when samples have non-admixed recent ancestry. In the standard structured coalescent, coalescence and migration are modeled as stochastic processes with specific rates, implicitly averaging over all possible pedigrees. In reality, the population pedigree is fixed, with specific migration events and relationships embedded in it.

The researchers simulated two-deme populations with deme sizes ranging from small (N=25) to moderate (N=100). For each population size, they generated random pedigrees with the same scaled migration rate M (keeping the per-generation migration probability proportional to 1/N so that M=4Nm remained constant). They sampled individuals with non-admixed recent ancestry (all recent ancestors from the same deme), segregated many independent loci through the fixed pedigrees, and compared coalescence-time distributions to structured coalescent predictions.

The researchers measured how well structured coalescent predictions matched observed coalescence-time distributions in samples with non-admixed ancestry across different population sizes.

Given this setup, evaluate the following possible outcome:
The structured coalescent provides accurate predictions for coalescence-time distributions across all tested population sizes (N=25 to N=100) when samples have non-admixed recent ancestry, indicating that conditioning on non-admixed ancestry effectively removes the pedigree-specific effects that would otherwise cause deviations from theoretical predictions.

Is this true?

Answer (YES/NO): NO